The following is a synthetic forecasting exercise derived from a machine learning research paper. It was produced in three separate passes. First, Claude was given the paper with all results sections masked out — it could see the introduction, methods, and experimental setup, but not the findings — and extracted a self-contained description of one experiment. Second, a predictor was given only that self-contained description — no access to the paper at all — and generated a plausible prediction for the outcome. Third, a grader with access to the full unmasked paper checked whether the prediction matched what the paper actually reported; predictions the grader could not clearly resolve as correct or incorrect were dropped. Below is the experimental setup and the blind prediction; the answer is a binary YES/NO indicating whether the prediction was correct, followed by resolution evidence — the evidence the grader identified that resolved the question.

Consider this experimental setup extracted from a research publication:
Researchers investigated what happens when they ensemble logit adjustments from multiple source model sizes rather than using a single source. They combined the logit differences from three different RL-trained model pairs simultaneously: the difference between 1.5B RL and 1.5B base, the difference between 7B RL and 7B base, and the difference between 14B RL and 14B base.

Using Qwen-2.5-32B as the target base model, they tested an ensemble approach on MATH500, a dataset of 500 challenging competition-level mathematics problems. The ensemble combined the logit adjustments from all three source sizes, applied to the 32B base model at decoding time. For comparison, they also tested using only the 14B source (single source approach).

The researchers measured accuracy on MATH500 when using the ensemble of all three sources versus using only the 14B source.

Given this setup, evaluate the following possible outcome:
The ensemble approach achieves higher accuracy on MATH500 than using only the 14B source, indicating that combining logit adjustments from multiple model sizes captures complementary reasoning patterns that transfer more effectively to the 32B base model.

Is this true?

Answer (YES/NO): NO